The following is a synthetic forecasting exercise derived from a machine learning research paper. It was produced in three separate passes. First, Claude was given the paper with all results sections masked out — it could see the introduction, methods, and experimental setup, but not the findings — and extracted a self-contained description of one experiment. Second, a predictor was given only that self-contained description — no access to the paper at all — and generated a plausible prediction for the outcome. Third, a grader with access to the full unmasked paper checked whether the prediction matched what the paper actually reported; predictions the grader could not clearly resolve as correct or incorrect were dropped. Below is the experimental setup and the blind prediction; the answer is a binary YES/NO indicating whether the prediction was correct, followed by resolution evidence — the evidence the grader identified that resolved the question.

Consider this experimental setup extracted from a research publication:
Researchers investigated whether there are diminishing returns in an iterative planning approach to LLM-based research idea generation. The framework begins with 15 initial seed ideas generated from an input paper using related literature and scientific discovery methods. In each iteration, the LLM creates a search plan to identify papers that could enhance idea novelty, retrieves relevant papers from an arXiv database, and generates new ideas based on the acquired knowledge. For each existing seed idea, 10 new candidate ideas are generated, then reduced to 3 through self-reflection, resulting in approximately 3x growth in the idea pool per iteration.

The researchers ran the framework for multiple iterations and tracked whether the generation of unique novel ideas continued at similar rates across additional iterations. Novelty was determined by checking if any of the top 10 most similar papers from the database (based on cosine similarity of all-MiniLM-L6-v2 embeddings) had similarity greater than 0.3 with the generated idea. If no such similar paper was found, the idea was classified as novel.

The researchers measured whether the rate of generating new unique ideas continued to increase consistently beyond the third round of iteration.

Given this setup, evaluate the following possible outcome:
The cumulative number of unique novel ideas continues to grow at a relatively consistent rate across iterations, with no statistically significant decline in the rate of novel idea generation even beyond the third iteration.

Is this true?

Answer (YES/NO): NO